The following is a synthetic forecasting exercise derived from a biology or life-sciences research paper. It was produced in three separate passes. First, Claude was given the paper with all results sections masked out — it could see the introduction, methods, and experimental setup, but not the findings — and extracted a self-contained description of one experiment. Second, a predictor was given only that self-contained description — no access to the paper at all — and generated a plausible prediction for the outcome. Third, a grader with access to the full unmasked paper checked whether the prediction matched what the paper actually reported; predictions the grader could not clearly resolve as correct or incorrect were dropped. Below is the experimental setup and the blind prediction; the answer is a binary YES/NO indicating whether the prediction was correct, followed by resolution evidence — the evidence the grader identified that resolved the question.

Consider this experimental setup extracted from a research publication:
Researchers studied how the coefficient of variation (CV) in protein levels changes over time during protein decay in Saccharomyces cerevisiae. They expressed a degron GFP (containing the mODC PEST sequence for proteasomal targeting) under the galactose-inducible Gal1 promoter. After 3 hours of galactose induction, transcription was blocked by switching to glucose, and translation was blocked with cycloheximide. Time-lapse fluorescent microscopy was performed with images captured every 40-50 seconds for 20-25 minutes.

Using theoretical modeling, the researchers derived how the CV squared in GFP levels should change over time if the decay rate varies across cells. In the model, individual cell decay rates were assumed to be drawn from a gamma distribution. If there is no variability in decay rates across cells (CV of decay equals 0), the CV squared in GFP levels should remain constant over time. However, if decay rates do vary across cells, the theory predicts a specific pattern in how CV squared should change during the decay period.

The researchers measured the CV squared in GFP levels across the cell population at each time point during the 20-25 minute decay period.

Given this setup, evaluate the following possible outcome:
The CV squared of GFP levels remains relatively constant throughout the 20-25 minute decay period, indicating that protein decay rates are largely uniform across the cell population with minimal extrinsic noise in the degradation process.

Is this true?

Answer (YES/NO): NO